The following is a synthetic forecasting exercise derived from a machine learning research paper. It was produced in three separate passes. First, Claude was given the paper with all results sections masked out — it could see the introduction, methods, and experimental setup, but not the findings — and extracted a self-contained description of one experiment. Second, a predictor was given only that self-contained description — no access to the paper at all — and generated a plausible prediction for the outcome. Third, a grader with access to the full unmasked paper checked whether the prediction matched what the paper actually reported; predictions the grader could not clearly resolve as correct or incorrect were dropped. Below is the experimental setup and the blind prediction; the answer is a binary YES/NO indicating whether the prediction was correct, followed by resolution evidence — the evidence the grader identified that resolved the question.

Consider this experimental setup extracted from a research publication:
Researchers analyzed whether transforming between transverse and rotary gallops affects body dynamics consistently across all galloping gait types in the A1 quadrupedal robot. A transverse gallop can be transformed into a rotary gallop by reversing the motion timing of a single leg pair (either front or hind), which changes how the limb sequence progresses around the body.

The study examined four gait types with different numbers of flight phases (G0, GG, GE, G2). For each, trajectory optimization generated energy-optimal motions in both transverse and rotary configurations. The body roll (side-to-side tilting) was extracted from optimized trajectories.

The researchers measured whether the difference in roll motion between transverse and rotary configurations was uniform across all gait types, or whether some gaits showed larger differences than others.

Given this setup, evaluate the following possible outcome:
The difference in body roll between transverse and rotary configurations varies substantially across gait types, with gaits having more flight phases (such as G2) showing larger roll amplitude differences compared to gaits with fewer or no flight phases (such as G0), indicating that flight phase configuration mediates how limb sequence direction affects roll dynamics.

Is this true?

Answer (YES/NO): NO